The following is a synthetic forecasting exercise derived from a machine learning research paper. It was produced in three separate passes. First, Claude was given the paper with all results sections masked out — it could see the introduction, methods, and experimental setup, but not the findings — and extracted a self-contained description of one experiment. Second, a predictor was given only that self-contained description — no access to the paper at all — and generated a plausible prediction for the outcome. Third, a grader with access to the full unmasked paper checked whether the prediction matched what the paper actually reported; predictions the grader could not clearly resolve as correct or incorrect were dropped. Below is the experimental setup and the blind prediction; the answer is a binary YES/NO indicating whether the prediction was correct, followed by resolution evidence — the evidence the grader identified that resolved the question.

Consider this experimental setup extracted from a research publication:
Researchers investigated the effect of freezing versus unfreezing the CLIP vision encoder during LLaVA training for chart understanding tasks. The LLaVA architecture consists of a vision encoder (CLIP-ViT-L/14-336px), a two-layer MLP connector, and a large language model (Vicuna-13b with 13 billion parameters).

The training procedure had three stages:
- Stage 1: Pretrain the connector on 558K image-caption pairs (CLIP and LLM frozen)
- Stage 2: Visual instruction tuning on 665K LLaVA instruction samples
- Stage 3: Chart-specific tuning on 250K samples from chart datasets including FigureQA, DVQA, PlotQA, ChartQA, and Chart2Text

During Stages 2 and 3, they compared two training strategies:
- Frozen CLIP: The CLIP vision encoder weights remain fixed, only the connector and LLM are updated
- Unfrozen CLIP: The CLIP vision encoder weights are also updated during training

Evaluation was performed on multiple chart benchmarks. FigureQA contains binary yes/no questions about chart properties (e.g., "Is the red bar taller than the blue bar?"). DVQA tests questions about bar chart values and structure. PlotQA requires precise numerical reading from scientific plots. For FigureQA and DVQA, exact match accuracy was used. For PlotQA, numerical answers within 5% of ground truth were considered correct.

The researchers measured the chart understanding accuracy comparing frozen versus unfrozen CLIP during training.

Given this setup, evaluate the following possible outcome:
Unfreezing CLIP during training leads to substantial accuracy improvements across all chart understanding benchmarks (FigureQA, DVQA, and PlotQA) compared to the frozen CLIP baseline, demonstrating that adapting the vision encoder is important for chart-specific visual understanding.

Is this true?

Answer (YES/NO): NO